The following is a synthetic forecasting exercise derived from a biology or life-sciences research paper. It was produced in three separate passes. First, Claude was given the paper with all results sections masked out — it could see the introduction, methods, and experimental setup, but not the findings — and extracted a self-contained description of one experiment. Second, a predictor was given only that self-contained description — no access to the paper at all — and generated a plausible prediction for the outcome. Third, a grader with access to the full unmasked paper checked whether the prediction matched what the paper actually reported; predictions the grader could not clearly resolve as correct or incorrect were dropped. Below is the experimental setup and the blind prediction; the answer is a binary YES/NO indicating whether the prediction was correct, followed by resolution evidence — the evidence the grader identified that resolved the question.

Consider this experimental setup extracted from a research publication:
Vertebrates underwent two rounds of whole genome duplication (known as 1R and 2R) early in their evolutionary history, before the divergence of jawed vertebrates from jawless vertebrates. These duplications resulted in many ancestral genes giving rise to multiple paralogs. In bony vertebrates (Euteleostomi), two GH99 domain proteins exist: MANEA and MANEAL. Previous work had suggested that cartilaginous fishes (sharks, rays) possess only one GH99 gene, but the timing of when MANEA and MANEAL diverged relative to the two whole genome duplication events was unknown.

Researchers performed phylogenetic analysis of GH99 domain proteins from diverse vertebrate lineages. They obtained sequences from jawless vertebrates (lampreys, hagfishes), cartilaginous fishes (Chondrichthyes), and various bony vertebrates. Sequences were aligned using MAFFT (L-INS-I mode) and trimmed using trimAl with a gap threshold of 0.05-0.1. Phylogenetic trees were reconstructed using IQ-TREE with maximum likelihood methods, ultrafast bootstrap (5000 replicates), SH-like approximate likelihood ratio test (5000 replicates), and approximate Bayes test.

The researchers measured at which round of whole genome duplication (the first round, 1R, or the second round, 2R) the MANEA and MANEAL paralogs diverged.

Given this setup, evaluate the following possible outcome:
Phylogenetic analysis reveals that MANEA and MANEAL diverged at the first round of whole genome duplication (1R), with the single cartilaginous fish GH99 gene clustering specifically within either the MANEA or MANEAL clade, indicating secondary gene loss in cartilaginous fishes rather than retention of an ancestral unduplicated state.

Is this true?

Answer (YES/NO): NO